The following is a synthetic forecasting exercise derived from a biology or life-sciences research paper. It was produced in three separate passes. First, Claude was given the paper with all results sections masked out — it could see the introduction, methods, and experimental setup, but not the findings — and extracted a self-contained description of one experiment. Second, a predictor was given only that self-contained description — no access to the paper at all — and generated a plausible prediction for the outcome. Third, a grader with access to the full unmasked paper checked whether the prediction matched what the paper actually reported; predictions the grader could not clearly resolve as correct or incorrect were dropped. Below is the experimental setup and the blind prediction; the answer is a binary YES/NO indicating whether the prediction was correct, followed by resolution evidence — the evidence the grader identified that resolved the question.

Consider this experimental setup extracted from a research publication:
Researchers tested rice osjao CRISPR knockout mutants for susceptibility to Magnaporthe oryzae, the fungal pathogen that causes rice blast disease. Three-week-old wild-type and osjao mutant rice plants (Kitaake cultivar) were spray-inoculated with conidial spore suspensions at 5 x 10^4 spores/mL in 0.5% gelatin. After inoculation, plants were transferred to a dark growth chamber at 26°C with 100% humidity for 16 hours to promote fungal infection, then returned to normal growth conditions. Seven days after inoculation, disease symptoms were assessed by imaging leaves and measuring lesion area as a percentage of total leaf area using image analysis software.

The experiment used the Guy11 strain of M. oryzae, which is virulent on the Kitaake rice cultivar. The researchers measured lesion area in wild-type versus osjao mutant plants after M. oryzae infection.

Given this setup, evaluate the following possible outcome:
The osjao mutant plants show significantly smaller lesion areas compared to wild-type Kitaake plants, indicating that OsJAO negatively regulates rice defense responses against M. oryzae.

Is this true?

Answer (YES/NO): YES